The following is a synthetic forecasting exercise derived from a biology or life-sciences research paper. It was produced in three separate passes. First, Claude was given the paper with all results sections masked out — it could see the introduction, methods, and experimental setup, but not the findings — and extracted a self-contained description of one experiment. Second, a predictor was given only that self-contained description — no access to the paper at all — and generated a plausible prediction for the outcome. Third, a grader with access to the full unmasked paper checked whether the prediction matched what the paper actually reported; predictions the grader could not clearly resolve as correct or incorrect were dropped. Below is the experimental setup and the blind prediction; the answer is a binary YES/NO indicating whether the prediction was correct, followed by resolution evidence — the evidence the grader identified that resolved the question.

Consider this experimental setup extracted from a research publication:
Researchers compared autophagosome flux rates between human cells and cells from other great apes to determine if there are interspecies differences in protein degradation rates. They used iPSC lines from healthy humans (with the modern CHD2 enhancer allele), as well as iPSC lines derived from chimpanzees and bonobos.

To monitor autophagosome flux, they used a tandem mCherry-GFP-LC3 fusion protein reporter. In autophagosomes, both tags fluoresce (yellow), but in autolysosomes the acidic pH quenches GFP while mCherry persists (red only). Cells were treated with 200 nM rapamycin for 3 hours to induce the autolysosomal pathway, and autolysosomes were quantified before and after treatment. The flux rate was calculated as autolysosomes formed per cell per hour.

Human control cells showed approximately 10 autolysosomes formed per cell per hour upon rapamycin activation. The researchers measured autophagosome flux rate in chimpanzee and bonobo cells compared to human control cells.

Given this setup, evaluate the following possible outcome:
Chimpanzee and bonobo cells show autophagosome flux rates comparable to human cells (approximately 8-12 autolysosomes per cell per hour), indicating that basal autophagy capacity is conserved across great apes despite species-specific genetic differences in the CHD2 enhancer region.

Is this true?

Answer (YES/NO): NO